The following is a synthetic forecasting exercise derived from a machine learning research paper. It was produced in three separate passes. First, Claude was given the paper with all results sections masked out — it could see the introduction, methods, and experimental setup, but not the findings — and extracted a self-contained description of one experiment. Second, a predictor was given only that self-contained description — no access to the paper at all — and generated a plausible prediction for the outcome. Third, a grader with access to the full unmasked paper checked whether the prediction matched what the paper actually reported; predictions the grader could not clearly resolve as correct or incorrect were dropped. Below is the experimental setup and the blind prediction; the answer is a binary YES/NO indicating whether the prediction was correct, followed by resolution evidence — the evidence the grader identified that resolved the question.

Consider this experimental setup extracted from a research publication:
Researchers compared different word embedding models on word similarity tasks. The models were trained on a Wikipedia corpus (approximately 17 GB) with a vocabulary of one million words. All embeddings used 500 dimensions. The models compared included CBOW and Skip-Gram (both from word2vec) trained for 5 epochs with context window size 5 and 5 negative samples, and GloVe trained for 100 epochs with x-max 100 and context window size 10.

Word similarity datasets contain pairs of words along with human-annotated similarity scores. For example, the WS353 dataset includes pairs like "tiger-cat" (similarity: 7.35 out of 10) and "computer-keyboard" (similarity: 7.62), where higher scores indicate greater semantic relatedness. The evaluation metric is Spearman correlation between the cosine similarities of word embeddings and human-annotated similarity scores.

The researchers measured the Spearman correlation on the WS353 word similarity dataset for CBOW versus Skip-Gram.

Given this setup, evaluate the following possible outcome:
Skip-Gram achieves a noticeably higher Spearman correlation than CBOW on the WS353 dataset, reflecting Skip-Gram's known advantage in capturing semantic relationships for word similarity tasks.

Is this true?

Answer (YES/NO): YES